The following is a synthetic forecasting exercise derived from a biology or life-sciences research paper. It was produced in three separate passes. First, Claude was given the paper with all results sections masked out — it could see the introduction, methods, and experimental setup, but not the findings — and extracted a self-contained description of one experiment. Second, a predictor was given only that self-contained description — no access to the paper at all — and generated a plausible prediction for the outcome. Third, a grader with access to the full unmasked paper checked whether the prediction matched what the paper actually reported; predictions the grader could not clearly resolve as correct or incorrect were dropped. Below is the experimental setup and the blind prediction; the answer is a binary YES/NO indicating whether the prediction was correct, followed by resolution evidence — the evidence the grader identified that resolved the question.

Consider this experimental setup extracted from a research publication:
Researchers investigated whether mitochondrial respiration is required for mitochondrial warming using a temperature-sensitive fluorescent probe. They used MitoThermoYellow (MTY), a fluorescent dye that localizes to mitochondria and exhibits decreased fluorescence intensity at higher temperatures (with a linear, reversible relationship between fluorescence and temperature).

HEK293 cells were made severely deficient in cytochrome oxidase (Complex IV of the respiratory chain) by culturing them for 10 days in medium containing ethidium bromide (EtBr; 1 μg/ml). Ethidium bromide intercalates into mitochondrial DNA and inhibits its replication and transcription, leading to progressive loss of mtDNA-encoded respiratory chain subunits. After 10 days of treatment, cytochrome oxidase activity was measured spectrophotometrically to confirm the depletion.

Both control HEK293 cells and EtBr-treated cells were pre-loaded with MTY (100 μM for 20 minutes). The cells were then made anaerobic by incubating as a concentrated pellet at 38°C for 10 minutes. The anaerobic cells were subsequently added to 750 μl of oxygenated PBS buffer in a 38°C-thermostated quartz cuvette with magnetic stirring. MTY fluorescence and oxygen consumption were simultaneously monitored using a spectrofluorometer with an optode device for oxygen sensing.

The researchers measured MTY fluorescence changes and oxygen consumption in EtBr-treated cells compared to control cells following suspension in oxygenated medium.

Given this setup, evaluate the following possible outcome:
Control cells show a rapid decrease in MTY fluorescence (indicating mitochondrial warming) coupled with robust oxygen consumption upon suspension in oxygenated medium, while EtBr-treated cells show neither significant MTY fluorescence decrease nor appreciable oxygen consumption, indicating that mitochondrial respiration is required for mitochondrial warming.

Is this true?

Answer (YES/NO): YES